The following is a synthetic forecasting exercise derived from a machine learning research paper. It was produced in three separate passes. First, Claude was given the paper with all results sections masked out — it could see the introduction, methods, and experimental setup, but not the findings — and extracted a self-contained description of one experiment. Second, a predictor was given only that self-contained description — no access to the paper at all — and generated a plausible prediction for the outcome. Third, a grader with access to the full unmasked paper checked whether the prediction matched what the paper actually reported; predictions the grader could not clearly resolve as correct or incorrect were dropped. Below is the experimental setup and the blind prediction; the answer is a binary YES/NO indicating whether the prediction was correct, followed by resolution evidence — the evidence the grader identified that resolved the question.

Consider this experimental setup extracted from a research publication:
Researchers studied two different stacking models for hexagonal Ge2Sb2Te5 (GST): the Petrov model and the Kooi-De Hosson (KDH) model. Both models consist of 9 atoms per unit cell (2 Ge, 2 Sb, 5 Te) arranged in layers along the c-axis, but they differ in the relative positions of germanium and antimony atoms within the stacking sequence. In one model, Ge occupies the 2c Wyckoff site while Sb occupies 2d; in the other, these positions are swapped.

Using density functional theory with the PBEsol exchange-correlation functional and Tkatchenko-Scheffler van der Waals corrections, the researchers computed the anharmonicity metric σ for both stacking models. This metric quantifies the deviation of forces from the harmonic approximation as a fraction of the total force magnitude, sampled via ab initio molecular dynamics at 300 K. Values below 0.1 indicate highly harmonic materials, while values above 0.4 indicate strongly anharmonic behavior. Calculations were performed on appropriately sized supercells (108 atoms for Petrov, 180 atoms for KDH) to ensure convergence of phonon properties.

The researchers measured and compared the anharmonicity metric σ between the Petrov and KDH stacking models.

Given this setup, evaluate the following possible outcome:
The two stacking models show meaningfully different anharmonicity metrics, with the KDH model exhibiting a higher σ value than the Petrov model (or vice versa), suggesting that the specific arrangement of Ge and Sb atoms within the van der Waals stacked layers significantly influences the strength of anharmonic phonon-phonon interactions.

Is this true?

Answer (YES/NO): YES